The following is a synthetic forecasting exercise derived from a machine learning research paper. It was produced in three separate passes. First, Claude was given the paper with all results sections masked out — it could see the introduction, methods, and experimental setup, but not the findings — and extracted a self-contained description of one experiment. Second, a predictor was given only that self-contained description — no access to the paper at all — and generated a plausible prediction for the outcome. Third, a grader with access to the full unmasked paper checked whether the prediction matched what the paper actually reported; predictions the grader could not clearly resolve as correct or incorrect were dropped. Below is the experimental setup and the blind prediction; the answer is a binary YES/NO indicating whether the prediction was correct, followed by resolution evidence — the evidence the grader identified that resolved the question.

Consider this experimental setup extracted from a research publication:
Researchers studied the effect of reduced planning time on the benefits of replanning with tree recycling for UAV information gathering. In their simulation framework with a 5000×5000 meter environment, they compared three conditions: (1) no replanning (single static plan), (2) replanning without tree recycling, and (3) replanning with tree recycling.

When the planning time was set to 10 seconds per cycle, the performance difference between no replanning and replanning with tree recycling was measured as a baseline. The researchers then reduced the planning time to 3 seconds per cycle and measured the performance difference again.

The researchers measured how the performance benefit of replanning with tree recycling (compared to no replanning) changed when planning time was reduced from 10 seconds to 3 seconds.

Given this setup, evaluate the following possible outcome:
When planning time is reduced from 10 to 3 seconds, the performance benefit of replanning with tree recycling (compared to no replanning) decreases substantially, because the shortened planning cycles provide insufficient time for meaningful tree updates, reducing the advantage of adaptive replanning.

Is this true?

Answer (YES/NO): NO